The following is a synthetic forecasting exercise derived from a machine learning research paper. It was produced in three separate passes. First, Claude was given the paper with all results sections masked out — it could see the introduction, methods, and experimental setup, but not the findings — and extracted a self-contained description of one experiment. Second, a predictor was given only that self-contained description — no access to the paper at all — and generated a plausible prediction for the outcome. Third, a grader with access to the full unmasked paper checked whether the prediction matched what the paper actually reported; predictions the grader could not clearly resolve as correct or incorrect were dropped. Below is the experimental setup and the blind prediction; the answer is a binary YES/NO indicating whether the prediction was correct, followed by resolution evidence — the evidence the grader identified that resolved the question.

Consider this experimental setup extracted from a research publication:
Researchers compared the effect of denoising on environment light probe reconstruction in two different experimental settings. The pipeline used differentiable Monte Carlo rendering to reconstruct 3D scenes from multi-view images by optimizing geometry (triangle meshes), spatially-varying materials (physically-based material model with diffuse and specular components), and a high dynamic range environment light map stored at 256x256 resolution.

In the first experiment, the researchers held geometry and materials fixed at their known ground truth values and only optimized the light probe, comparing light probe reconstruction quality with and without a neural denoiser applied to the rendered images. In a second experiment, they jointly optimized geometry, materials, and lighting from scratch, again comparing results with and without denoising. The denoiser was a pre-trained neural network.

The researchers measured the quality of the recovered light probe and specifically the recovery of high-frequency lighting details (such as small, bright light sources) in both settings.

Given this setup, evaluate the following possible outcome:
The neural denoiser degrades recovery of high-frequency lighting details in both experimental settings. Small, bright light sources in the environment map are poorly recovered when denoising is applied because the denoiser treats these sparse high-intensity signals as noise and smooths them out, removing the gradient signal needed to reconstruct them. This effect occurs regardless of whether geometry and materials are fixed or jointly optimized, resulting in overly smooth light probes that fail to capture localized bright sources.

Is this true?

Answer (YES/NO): NO